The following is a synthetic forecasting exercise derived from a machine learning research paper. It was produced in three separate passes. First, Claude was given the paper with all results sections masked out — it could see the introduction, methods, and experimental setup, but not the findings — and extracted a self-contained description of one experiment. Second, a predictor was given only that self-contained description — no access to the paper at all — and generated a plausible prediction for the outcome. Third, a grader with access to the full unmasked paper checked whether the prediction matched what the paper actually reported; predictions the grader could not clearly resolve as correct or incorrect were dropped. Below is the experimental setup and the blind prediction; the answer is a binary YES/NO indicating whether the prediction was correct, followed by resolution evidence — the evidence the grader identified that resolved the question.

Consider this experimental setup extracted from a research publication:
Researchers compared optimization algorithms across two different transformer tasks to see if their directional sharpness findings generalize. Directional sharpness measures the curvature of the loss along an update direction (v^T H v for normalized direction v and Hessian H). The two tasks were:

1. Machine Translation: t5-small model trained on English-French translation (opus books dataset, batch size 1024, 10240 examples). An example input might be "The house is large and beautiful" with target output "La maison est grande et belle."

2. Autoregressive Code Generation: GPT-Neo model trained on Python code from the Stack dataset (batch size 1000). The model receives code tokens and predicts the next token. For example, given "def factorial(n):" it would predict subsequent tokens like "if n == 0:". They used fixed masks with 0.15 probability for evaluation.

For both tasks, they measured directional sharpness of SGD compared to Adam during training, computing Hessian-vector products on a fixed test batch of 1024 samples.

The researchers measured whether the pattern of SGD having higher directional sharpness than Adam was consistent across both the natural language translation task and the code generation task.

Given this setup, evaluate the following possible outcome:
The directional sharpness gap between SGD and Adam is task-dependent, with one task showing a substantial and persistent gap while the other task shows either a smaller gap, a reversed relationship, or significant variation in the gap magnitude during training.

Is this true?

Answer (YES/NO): NO